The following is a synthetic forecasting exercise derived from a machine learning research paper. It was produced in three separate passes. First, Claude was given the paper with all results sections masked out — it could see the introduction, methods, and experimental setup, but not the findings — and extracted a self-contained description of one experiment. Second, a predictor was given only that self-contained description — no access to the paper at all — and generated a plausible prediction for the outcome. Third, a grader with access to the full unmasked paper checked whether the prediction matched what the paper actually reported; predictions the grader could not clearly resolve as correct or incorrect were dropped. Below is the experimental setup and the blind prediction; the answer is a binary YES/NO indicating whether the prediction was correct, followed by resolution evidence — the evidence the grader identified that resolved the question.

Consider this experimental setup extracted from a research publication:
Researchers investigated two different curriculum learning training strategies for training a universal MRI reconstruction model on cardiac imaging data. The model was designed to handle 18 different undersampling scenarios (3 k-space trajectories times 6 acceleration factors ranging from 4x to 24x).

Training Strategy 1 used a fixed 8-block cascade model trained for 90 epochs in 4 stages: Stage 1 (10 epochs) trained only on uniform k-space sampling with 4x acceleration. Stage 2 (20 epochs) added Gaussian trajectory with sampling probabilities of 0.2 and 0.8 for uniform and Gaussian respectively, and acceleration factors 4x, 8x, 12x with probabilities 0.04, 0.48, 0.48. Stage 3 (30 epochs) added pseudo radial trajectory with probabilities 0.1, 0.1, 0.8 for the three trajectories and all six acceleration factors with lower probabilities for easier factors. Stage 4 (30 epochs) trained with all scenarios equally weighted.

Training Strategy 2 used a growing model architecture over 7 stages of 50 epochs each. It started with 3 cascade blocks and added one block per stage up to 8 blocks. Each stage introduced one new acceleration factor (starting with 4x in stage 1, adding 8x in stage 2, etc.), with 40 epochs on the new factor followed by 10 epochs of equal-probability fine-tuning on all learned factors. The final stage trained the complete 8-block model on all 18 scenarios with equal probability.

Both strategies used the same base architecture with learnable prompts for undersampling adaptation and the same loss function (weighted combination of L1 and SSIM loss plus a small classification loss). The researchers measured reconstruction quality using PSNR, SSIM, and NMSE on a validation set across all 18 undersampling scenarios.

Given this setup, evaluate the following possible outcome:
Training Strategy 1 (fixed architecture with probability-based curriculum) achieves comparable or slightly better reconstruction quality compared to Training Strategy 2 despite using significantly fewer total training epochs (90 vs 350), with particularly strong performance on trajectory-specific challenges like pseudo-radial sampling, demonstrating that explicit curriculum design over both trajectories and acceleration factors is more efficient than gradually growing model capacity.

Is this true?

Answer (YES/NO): NO